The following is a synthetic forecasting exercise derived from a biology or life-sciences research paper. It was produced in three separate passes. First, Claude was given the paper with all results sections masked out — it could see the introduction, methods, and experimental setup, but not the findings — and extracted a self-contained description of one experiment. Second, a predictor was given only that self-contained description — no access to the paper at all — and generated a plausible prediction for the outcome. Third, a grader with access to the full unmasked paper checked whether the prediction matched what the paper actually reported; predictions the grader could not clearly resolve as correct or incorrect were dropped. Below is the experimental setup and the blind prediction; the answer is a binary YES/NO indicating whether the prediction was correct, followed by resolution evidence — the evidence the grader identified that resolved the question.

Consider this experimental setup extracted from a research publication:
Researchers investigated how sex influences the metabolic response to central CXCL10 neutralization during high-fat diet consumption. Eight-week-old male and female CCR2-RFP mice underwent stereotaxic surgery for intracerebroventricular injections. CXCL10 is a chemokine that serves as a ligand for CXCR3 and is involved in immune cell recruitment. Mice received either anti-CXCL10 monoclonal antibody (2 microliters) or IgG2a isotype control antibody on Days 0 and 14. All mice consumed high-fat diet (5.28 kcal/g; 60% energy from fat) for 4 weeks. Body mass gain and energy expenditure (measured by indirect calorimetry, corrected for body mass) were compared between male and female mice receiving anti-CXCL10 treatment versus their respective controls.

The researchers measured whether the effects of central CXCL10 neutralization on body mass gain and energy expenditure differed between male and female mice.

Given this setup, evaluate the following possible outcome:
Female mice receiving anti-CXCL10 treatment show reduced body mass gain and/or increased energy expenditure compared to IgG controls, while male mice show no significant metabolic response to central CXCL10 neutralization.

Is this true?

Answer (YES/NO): NO